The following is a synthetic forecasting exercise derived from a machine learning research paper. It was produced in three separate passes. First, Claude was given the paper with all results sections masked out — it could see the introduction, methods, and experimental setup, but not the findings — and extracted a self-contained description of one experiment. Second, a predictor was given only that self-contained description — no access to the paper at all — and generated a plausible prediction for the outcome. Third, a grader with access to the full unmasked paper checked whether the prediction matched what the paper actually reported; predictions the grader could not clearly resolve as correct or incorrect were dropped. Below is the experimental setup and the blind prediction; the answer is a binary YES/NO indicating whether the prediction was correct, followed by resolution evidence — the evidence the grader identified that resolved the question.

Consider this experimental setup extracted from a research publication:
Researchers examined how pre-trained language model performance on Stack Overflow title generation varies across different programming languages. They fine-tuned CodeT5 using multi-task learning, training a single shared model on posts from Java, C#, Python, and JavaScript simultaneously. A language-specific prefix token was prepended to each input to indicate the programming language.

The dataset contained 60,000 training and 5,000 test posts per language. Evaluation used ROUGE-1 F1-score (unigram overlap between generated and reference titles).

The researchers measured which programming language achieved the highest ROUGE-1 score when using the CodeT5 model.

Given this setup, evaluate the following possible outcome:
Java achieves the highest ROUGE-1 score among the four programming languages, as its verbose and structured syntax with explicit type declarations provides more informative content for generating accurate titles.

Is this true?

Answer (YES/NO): NO